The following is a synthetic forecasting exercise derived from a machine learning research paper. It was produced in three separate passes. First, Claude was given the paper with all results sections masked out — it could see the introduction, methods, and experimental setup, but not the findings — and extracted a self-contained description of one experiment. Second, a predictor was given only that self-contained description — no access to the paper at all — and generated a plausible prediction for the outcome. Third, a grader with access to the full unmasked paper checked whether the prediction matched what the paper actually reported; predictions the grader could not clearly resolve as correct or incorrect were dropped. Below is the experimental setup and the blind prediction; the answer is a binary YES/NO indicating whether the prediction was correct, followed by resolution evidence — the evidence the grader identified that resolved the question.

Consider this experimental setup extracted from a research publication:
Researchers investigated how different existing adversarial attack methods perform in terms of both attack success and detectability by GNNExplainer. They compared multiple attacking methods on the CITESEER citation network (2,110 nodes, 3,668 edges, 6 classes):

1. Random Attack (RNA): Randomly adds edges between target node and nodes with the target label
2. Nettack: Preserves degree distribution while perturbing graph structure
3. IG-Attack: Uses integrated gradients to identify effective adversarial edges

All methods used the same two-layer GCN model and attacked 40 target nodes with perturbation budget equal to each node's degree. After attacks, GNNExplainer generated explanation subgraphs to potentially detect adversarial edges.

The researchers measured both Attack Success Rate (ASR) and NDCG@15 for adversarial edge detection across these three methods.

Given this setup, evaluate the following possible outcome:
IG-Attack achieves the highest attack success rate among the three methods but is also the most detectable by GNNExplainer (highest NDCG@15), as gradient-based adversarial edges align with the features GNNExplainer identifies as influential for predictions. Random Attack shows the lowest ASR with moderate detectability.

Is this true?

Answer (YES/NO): NO